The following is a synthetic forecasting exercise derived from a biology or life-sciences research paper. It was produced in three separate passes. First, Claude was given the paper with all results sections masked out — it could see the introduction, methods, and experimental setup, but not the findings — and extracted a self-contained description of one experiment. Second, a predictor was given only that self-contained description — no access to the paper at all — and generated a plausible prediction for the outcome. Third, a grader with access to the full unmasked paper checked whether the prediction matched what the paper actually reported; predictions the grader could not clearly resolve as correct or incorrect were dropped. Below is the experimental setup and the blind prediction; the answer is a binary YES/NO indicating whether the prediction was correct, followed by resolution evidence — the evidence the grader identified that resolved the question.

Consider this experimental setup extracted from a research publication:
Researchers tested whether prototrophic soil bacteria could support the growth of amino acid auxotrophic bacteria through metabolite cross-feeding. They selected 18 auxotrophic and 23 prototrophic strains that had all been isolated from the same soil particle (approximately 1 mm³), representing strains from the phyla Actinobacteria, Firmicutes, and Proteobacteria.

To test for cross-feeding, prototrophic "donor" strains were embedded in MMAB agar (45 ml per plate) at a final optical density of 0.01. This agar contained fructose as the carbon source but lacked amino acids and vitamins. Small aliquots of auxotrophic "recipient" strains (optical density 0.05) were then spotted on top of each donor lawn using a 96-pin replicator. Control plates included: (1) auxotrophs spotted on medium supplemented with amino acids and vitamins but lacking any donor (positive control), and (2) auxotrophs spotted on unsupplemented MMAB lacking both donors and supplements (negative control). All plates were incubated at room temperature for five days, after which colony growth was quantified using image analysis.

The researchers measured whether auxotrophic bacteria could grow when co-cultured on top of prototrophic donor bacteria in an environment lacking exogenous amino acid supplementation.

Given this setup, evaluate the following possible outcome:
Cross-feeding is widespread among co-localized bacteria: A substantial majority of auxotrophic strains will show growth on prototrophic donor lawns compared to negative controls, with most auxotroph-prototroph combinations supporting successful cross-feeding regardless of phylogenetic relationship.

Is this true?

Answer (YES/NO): YES